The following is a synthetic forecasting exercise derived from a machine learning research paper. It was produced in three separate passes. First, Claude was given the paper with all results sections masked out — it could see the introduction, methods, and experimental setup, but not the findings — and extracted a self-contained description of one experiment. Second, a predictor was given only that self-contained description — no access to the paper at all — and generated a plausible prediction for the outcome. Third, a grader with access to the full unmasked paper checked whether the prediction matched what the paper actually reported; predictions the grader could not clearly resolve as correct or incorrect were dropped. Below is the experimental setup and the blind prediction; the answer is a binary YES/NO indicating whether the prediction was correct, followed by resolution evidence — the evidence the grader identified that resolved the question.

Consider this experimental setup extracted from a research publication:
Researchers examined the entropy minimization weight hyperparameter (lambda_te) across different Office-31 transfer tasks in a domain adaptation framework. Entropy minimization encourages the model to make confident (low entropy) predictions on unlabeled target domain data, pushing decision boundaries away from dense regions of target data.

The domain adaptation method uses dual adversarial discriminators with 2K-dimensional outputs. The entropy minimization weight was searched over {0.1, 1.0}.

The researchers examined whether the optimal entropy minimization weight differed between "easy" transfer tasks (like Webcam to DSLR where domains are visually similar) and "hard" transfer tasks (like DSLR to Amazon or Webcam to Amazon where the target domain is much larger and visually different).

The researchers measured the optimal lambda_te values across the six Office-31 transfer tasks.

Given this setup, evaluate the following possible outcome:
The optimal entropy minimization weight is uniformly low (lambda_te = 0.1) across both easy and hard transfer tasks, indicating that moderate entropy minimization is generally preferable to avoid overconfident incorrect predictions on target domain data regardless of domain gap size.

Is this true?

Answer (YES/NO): NO